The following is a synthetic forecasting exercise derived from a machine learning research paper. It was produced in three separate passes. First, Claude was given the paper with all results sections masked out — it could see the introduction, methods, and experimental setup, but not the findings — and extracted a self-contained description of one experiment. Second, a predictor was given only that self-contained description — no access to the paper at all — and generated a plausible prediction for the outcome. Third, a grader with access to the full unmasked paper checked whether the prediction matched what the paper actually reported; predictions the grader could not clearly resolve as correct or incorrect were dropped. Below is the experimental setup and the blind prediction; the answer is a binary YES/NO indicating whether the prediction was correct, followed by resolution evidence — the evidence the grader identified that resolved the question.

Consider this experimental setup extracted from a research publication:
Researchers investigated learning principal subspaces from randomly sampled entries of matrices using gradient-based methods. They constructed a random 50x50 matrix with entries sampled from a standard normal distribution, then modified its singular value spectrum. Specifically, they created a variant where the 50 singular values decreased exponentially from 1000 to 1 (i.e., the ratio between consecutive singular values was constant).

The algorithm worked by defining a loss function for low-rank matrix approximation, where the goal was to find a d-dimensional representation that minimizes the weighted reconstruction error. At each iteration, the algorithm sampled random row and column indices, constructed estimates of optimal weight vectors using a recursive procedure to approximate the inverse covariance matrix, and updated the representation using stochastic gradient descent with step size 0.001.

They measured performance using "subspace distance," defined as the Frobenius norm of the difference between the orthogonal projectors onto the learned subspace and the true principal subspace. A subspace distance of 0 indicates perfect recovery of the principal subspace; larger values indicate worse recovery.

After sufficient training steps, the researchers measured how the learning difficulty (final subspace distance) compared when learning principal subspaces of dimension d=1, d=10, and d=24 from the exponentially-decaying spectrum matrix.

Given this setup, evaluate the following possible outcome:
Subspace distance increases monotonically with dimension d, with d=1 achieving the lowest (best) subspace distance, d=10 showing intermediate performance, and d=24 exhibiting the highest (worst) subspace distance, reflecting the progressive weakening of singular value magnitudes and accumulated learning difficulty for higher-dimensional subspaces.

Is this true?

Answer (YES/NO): YES